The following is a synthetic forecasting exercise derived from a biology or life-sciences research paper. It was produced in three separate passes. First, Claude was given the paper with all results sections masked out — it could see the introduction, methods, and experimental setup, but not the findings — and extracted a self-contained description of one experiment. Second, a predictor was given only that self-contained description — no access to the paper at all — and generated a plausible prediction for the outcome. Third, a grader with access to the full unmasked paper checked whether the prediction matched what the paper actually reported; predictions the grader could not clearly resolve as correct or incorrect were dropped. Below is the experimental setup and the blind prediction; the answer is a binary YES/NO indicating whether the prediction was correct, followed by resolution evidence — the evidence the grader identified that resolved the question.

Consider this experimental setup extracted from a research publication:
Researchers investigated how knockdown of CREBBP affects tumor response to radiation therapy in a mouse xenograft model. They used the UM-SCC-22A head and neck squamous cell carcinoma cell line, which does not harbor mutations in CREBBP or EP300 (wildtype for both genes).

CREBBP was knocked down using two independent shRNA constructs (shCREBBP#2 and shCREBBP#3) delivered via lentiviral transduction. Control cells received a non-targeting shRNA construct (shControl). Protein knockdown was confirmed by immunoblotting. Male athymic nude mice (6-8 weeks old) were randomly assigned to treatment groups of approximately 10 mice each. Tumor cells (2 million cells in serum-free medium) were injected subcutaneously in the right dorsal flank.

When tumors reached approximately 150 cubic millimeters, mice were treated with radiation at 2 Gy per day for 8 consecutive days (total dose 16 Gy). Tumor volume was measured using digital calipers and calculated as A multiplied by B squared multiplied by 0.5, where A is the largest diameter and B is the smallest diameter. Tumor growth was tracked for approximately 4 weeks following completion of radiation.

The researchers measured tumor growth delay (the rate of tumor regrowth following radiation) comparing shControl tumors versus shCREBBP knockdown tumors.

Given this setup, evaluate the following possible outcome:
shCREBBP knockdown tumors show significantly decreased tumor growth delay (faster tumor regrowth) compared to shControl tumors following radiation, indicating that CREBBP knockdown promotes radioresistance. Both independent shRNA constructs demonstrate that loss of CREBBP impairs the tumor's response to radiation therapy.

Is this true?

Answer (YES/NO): NO